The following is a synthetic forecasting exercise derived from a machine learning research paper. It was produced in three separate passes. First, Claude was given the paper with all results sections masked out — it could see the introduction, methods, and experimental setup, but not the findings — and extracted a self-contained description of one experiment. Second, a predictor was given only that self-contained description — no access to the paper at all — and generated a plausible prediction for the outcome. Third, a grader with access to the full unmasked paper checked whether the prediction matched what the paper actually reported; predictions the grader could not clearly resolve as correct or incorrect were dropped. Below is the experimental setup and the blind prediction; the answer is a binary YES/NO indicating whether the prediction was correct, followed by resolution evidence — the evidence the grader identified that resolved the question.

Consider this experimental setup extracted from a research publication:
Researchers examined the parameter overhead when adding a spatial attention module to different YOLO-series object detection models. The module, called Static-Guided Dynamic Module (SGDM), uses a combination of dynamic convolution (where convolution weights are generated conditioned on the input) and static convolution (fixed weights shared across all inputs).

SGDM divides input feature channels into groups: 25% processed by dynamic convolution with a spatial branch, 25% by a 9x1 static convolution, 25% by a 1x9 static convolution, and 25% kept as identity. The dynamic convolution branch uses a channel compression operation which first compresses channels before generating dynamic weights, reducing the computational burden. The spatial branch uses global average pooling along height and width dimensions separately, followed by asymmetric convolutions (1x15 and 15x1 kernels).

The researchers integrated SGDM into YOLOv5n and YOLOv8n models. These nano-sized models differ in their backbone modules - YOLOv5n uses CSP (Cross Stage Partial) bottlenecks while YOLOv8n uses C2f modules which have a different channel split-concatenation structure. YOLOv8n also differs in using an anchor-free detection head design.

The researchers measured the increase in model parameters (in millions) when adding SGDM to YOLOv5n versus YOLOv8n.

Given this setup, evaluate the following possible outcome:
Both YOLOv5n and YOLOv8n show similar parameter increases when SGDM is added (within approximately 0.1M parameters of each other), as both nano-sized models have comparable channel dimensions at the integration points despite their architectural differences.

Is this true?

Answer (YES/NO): NO